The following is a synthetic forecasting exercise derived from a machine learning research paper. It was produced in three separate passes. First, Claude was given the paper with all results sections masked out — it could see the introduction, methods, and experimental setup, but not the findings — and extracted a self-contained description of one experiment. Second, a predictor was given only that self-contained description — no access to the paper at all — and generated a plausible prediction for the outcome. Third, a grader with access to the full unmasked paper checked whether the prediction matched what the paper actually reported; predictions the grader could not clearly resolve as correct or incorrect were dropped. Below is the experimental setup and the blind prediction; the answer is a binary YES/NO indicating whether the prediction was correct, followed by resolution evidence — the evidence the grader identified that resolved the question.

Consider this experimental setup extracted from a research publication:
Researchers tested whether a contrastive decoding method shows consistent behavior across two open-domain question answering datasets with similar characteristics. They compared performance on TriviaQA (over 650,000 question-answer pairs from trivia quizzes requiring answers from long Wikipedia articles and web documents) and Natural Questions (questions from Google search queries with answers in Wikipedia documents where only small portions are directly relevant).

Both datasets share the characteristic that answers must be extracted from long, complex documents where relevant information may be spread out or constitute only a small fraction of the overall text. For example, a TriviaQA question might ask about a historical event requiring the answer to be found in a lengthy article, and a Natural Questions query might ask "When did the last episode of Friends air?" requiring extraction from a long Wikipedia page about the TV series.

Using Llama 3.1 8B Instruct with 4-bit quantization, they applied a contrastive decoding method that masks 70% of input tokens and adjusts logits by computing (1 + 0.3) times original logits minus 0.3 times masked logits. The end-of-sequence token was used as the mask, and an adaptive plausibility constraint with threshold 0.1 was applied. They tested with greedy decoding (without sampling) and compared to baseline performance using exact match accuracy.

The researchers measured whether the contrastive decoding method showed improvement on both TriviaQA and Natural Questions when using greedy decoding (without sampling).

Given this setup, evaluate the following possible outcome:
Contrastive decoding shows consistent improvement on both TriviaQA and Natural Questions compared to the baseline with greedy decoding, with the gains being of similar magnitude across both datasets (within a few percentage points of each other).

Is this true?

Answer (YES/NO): NO